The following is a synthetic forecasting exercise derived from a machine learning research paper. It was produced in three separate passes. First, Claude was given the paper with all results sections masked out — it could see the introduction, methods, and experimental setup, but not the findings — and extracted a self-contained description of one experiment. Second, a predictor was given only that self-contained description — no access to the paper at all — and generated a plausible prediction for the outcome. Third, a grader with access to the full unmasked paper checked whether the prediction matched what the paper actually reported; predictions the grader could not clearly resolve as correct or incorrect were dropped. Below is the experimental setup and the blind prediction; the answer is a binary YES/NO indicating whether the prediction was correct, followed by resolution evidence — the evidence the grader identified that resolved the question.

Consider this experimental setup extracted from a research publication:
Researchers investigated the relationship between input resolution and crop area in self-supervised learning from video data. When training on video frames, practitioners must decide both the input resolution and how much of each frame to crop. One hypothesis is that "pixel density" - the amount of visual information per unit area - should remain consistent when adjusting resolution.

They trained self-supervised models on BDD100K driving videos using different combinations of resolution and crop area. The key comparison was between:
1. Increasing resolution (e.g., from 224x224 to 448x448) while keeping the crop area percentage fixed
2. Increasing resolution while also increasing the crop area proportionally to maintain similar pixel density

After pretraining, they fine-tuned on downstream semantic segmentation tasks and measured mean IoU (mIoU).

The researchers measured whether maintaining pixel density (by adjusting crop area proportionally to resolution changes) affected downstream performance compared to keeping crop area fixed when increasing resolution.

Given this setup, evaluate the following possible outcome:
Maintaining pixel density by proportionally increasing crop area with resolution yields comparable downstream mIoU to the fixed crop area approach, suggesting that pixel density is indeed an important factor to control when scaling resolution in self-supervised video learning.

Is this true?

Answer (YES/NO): NO